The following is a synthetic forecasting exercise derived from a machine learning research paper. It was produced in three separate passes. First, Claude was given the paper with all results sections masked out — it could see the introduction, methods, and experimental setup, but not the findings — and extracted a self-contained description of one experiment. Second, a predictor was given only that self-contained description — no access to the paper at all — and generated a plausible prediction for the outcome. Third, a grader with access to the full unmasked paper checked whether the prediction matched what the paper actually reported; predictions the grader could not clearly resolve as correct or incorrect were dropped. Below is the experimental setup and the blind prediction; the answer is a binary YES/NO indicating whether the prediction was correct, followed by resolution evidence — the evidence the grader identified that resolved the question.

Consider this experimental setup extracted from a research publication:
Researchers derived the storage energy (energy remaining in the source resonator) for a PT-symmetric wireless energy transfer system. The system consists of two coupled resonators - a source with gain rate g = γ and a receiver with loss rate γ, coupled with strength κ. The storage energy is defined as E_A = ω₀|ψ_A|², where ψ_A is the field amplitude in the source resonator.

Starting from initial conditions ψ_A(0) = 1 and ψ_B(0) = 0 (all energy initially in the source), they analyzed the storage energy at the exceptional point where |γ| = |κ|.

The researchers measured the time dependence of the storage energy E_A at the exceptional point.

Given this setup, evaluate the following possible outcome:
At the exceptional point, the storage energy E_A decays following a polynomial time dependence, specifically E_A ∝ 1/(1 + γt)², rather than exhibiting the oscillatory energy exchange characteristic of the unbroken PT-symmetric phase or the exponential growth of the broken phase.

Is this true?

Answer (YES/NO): NO